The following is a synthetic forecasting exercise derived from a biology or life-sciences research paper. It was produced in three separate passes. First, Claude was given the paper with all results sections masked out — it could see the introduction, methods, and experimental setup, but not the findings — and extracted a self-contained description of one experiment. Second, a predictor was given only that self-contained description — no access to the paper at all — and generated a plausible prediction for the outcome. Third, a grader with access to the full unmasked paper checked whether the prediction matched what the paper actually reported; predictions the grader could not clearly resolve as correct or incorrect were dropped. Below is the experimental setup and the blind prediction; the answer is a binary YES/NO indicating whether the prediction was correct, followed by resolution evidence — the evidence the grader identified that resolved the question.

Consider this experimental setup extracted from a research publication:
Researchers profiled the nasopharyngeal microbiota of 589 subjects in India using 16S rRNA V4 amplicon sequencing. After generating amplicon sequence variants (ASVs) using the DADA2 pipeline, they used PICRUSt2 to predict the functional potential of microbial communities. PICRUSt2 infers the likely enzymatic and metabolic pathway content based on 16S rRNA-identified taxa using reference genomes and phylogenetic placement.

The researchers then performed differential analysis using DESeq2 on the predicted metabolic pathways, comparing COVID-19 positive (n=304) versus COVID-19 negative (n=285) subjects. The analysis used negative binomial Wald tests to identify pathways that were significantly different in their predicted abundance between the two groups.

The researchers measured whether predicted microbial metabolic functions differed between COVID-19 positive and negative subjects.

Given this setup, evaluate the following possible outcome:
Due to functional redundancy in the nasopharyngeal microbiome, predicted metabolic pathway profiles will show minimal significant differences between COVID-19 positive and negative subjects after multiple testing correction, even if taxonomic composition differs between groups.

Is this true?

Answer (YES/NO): NO